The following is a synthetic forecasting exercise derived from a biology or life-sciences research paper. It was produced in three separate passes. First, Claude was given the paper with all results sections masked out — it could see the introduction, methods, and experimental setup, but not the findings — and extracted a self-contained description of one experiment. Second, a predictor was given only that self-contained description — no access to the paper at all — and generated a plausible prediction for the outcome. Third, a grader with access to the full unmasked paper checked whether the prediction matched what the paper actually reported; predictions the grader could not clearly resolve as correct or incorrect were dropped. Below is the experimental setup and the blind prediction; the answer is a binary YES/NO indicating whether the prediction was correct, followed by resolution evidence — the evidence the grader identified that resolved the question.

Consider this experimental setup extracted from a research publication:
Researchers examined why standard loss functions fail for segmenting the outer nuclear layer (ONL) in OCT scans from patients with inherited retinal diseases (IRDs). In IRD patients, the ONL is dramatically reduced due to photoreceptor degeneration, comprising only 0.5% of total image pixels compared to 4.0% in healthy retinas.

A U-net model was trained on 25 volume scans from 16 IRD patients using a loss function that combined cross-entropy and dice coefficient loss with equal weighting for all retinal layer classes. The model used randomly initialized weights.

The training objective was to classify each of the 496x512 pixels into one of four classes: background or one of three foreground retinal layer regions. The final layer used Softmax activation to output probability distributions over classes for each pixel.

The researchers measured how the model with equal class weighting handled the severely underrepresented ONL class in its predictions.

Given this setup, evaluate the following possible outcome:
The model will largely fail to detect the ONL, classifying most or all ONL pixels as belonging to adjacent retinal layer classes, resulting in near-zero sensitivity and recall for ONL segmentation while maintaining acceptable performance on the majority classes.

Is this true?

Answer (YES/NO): YES